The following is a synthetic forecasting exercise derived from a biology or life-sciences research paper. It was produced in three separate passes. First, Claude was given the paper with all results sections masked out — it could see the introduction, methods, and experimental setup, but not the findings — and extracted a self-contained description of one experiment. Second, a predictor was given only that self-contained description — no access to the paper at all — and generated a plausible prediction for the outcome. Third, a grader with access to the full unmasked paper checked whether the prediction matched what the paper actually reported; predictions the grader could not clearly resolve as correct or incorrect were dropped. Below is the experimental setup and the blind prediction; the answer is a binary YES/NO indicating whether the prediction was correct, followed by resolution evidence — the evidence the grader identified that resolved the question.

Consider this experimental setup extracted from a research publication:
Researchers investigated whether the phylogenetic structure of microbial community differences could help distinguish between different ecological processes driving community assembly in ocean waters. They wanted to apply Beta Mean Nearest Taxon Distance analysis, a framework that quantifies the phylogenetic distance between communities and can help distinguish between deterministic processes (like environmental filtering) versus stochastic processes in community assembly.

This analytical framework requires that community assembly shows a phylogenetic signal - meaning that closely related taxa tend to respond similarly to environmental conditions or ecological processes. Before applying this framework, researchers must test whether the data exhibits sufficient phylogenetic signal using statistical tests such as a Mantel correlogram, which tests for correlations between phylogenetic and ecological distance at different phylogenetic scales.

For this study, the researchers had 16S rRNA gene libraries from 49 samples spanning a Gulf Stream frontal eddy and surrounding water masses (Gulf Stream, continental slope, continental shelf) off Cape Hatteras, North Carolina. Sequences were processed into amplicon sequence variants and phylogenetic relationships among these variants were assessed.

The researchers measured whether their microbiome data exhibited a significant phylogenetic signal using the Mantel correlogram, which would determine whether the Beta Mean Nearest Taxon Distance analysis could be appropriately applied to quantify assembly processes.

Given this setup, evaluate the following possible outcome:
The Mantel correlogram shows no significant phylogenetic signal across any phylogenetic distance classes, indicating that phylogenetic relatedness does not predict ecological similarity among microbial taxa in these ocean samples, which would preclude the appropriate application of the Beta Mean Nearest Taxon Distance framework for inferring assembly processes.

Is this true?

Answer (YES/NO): YES